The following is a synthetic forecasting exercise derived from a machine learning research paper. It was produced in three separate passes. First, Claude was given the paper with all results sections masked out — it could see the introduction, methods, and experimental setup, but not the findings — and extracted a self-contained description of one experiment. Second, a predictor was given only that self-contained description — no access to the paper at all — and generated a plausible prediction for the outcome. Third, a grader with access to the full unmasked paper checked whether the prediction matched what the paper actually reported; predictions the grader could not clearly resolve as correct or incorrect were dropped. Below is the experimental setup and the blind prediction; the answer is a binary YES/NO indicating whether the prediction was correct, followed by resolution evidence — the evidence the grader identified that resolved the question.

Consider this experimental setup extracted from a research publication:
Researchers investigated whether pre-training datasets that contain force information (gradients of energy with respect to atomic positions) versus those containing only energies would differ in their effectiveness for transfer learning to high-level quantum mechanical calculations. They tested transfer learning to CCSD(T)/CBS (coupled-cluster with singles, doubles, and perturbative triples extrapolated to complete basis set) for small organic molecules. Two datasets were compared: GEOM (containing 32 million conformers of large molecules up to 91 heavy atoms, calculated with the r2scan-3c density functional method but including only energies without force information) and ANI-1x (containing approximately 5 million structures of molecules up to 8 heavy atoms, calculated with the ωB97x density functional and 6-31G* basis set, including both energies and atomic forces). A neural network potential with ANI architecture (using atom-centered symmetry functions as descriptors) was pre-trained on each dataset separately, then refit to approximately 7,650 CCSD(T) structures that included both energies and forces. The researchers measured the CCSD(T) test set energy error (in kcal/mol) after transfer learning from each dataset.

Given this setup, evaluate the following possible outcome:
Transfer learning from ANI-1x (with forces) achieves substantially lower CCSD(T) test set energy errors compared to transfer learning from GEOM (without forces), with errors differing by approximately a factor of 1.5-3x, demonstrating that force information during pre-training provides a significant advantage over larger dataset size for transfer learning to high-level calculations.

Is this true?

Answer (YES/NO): YES